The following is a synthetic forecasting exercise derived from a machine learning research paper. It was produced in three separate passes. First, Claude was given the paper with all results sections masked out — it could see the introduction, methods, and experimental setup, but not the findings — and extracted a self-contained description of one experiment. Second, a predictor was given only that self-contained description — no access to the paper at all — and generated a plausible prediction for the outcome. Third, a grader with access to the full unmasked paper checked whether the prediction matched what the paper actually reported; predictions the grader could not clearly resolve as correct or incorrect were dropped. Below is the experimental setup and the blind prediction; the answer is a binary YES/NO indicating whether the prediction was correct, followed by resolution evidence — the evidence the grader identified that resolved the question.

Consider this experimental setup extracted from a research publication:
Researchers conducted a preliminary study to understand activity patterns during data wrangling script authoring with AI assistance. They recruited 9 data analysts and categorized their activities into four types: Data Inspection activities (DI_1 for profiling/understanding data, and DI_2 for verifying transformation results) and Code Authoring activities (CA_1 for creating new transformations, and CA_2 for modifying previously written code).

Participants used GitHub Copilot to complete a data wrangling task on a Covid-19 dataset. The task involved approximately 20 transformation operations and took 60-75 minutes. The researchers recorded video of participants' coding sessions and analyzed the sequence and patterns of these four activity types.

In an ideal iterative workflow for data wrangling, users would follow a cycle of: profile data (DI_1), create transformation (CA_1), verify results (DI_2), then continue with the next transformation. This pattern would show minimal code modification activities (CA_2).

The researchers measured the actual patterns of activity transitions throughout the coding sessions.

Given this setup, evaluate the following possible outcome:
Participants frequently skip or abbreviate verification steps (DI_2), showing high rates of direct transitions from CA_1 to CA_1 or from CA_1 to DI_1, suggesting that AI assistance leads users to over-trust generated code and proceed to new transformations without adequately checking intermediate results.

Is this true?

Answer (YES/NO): NO